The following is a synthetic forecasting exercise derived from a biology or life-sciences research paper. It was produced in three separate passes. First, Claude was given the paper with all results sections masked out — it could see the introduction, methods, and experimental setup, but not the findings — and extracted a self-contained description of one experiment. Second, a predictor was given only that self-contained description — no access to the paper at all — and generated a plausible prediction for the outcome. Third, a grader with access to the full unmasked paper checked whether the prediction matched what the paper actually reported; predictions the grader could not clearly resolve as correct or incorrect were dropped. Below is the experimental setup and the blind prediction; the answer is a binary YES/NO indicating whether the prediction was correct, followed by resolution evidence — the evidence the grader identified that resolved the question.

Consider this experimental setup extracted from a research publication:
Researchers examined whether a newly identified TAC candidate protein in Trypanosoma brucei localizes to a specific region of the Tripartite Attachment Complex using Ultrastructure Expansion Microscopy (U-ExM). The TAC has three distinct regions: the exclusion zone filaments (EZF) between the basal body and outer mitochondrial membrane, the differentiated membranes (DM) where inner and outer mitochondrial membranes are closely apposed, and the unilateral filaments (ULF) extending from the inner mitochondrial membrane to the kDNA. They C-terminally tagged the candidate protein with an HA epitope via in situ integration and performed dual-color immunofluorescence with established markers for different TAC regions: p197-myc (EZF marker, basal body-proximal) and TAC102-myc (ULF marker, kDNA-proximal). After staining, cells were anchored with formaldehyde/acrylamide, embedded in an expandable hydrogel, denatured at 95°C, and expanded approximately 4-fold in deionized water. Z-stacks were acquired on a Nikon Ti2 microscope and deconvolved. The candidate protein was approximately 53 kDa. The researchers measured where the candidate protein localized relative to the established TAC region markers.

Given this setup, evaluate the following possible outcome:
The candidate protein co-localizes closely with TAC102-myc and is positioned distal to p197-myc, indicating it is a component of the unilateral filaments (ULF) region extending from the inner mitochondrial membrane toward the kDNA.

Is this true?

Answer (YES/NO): NO